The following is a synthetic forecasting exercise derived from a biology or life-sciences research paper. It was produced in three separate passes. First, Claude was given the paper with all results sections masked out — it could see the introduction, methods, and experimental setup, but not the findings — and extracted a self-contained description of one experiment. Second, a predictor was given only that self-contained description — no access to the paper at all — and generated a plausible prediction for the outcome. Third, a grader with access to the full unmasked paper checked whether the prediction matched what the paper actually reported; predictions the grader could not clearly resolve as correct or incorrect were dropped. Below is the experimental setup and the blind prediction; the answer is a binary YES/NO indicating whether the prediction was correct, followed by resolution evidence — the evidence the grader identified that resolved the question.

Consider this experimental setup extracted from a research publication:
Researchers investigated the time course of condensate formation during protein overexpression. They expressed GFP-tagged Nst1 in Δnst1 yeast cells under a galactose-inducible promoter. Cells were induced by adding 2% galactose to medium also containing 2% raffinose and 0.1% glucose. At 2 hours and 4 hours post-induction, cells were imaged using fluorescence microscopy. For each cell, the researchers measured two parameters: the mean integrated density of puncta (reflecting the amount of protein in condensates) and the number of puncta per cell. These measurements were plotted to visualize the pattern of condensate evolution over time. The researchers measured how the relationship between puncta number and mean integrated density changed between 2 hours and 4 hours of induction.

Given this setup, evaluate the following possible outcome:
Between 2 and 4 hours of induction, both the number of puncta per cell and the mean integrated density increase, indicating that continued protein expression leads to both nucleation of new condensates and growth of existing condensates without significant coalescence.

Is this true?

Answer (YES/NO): NO